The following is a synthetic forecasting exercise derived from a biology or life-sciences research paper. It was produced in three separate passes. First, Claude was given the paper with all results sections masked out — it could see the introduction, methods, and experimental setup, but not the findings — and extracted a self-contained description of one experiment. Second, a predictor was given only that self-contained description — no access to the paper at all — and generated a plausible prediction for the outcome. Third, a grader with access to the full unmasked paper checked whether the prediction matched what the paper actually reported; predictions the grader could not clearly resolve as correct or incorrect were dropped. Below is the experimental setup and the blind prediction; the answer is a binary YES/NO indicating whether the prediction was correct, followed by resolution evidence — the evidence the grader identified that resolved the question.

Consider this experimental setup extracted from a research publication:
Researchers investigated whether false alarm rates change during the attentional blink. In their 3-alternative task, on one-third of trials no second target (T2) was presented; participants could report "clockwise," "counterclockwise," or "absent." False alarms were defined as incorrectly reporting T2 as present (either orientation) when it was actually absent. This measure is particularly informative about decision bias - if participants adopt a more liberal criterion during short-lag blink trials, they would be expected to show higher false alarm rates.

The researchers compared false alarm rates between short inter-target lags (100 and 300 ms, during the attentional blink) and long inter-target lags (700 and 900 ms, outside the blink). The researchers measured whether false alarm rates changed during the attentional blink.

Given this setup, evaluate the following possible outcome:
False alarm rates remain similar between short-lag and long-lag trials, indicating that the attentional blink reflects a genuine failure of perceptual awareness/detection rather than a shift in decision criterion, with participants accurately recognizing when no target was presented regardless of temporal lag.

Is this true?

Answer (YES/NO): NO